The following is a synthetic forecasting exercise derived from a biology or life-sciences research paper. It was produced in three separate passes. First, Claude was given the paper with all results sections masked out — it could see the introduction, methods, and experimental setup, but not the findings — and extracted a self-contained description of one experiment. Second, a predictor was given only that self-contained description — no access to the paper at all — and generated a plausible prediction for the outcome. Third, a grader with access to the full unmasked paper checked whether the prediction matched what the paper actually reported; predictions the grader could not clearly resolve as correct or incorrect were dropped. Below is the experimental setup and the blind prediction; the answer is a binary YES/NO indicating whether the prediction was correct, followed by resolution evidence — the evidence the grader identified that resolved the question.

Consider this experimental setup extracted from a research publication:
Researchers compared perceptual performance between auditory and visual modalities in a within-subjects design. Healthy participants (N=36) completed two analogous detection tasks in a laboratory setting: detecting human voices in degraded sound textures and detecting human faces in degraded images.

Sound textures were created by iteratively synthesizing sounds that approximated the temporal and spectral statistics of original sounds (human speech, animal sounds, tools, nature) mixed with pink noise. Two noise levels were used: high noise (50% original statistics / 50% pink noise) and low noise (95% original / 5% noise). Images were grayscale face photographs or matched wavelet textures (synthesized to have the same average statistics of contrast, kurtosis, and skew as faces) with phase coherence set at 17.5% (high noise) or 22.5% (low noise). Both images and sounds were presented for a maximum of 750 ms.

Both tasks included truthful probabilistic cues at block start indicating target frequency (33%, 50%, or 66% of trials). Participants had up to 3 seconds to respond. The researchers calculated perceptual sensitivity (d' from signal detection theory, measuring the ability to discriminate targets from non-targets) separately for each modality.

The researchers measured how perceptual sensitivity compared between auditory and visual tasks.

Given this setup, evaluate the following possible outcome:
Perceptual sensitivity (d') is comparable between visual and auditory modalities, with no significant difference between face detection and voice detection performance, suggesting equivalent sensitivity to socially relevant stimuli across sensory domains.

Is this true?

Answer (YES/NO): NO